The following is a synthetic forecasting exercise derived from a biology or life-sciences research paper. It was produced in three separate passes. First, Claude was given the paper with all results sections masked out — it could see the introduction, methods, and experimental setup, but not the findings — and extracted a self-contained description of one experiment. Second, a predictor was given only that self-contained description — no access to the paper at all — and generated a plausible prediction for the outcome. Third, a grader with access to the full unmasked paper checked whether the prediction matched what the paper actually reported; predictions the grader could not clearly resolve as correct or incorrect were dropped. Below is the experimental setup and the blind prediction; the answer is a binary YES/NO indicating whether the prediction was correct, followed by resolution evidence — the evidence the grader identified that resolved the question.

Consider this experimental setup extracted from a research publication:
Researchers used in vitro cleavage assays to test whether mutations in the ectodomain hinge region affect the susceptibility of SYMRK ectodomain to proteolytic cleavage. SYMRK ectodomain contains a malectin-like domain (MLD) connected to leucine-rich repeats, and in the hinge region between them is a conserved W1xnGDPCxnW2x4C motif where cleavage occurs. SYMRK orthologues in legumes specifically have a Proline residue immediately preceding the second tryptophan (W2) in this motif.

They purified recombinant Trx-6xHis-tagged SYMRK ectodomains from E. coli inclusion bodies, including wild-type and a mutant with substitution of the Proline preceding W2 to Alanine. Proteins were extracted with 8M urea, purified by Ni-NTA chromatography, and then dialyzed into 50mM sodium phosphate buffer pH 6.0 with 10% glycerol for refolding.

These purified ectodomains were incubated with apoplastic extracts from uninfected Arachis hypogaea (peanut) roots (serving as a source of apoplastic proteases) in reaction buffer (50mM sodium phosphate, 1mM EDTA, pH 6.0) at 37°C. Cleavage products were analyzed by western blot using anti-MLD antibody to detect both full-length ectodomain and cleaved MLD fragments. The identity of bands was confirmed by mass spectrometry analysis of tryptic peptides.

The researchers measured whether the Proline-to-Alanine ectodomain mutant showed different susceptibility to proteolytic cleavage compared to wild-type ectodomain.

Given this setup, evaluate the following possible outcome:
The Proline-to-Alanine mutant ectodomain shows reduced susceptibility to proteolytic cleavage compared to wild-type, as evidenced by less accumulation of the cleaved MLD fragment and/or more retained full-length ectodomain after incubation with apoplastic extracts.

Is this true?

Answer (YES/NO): YES